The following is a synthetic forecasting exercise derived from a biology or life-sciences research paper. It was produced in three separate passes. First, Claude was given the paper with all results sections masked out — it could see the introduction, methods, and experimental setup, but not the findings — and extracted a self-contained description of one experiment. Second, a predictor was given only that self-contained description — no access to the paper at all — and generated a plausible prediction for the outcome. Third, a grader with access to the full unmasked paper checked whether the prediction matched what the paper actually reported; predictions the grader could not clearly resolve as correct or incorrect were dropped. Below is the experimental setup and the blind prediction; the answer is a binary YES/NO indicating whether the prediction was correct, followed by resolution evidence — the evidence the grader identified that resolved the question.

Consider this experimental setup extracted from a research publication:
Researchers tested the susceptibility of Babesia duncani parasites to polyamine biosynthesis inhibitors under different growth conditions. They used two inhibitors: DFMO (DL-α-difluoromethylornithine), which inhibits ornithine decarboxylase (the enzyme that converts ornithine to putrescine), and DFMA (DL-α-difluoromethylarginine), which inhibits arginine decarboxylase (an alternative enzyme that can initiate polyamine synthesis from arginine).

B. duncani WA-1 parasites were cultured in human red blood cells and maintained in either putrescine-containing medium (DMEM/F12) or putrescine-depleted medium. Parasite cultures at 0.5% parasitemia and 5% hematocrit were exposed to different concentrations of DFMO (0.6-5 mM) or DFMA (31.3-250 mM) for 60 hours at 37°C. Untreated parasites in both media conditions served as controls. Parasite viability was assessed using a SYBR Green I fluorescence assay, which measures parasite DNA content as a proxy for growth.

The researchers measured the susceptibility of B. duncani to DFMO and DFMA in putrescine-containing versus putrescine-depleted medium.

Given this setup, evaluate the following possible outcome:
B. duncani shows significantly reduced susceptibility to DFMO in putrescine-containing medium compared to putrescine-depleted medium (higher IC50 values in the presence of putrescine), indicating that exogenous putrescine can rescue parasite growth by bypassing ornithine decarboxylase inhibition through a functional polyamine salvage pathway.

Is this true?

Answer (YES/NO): NO